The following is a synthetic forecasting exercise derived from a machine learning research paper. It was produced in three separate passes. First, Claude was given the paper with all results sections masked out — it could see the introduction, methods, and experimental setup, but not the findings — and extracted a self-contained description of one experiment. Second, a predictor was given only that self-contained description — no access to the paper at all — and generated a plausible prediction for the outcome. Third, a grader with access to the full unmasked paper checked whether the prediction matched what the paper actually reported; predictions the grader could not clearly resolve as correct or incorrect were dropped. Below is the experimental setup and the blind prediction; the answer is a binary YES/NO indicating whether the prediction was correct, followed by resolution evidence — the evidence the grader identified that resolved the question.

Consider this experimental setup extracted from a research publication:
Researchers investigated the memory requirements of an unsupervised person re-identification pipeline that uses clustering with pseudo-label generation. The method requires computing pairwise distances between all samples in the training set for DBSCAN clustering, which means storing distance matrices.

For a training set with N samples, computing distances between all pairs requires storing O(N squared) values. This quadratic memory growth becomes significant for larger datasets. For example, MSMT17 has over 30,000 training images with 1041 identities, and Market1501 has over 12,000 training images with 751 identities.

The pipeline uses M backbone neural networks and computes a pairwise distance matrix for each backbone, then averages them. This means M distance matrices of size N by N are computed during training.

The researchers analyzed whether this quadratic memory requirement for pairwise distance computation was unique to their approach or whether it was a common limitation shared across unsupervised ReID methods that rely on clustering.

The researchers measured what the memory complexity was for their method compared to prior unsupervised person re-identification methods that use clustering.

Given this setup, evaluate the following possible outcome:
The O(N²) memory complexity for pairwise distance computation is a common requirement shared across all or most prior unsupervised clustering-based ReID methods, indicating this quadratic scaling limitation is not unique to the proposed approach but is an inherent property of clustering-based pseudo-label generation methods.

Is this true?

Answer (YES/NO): YES